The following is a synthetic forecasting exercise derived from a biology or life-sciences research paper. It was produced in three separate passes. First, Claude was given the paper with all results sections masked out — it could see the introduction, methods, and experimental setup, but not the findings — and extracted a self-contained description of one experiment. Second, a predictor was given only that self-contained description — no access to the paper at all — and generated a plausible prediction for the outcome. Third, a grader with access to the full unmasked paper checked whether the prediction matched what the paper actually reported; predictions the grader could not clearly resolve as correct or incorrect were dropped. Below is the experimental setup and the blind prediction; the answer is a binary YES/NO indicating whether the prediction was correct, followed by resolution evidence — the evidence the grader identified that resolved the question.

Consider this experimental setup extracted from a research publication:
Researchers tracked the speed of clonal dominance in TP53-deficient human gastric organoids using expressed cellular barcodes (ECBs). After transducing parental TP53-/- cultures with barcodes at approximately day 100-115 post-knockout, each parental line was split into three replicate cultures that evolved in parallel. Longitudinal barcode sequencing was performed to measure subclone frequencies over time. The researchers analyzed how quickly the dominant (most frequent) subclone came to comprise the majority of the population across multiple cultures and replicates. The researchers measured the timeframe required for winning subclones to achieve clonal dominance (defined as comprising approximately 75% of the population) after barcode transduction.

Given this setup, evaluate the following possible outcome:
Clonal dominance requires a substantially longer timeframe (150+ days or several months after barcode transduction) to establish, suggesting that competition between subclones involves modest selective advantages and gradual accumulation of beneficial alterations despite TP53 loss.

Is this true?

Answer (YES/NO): NO